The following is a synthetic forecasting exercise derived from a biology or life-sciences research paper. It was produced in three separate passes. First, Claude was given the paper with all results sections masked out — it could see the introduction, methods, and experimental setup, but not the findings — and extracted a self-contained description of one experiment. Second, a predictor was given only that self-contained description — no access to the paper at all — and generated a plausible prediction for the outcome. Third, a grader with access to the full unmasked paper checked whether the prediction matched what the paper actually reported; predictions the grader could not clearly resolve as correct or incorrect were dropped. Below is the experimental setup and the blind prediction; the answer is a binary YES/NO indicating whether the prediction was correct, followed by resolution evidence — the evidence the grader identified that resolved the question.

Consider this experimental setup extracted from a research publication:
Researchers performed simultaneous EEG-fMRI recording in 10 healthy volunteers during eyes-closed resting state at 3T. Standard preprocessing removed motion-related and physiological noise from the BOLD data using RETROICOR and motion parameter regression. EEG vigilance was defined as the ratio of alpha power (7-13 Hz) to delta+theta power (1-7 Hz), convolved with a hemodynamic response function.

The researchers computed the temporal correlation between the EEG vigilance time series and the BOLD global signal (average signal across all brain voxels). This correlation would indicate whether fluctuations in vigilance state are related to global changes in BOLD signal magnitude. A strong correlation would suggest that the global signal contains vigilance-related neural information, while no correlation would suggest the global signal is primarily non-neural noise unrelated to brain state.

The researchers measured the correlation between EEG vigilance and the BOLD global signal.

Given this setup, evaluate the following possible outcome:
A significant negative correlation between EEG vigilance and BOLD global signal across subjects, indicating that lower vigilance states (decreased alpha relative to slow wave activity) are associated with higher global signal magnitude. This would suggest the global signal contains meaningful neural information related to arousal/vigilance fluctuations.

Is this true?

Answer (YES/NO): YES